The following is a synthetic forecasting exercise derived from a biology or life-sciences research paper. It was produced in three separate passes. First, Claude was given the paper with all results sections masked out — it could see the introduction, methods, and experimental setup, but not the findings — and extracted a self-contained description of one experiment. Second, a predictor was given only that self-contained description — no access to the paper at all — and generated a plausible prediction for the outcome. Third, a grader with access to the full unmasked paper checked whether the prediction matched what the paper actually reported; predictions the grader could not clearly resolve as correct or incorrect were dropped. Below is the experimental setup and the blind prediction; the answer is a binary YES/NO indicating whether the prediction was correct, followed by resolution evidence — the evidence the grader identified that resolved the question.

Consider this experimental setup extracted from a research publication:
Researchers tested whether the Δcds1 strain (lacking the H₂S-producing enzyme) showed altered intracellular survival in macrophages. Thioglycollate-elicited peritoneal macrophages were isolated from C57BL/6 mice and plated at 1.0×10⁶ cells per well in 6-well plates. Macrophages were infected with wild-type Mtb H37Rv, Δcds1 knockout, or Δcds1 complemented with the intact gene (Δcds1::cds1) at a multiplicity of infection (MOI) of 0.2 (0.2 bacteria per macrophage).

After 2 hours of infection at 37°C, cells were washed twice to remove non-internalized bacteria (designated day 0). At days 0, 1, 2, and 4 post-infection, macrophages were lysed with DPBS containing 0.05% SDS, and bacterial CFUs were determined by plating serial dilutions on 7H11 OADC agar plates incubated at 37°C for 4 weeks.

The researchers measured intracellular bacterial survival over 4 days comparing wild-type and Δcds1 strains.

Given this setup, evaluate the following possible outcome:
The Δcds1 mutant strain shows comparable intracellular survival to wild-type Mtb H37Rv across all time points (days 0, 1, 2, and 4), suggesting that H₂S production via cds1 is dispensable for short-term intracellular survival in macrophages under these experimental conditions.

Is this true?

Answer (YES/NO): YES